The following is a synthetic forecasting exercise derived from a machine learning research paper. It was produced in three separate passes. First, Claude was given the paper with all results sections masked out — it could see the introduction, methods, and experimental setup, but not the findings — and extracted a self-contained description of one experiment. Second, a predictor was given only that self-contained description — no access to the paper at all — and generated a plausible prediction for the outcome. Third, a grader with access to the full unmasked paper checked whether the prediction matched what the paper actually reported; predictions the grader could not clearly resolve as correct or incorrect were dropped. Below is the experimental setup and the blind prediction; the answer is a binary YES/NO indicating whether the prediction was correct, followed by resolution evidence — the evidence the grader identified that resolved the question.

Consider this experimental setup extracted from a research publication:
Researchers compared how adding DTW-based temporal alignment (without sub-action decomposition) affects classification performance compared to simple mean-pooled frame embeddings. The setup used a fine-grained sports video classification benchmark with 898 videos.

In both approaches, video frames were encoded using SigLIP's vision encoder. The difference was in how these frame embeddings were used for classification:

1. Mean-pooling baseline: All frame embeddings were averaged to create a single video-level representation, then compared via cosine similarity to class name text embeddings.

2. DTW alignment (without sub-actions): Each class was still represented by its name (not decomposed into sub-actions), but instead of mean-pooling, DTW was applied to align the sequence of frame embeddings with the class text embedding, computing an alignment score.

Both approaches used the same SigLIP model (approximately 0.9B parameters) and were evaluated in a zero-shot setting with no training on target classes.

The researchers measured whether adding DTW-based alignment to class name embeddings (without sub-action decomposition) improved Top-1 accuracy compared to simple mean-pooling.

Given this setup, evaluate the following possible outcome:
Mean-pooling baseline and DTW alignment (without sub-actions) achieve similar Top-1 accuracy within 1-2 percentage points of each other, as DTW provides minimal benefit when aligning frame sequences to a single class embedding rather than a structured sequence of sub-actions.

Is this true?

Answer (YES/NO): YES